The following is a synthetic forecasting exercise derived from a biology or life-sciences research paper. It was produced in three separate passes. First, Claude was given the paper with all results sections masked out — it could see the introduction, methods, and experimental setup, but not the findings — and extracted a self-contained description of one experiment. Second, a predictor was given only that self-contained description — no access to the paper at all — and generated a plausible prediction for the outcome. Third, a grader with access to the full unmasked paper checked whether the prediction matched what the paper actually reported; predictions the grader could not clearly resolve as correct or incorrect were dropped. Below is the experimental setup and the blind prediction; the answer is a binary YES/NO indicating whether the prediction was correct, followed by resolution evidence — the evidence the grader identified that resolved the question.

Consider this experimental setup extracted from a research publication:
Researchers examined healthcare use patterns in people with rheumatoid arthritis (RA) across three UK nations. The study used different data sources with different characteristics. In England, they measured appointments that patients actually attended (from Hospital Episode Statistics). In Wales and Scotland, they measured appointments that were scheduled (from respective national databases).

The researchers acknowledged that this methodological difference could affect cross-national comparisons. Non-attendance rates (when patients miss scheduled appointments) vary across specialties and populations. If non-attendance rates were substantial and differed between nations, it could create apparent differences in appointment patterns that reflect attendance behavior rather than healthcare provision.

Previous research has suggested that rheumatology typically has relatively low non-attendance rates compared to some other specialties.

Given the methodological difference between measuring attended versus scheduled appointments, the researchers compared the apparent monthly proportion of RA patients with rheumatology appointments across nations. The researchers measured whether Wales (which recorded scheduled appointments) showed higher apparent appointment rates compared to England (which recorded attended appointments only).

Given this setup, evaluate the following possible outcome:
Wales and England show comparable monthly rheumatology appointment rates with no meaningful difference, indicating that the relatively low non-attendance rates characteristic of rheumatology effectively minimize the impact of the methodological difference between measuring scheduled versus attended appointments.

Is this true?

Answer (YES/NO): NO